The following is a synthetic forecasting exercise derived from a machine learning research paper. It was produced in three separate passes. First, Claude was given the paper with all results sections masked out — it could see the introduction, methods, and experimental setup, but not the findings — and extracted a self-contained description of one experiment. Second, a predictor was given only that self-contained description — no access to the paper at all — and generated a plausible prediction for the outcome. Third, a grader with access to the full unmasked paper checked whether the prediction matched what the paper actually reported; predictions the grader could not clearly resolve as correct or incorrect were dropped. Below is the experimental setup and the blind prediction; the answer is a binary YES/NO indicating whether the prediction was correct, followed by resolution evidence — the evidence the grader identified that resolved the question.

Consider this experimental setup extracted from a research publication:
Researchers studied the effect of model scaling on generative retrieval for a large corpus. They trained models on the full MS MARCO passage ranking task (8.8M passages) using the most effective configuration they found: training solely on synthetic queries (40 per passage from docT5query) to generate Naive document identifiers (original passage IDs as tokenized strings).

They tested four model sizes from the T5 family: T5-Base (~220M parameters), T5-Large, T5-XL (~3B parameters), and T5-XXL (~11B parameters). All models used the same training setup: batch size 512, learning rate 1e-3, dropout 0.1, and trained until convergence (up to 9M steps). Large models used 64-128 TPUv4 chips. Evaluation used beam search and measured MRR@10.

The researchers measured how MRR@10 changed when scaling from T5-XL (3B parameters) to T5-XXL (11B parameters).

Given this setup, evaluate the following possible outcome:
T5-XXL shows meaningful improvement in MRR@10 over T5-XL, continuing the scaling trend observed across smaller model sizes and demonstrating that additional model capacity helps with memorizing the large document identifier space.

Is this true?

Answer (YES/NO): NO